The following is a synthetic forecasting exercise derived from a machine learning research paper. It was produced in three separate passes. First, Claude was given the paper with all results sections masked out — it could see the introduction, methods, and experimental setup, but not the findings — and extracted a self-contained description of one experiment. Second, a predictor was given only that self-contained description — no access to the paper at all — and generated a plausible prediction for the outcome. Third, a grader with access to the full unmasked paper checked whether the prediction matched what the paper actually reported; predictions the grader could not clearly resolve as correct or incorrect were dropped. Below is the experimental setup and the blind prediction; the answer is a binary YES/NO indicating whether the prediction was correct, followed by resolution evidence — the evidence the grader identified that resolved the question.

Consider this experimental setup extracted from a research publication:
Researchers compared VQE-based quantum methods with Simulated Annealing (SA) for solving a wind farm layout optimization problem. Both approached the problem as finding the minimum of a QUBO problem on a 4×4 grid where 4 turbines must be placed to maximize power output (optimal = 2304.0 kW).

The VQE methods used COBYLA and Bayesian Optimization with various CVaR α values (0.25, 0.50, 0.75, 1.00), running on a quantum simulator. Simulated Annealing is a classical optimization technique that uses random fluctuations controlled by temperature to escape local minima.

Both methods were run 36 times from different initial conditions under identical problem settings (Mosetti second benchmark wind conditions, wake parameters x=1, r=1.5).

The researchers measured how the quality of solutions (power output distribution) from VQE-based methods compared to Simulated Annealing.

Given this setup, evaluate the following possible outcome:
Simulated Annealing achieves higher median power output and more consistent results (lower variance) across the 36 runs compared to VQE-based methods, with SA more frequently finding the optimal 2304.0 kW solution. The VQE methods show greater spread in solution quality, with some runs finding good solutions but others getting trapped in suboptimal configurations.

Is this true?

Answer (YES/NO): NO